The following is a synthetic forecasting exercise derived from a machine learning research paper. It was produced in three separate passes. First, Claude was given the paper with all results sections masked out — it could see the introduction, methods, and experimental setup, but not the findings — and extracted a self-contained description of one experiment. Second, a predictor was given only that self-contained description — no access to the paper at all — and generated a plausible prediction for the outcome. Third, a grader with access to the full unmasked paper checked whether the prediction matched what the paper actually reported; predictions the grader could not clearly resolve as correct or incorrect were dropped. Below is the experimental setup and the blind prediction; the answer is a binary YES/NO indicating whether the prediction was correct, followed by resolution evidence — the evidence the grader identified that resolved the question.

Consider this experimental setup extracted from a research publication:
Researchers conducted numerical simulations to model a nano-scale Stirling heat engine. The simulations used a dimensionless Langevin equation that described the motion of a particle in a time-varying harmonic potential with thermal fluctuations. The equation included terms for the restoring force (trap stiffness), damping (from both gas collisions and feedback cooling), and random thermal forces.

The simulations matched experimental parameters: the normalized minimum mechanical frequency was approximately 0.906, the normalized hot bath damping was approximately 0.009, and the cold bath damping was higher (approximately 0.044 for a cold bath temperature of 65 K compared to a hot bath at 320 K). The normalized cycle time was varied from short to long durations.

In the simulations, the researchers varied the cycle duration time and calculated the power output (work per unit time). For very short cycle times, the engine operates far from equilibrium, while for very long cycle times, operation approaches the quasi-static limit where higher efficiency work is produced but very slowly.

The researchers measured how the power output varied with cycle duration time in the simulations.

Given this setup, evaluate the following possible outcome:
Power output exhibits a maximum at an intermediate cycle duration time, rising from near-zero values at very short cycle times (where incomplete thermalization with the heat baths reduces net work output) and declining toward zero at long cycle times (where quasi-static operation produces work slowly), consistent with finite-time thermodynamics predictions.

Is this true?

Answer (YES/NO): YES